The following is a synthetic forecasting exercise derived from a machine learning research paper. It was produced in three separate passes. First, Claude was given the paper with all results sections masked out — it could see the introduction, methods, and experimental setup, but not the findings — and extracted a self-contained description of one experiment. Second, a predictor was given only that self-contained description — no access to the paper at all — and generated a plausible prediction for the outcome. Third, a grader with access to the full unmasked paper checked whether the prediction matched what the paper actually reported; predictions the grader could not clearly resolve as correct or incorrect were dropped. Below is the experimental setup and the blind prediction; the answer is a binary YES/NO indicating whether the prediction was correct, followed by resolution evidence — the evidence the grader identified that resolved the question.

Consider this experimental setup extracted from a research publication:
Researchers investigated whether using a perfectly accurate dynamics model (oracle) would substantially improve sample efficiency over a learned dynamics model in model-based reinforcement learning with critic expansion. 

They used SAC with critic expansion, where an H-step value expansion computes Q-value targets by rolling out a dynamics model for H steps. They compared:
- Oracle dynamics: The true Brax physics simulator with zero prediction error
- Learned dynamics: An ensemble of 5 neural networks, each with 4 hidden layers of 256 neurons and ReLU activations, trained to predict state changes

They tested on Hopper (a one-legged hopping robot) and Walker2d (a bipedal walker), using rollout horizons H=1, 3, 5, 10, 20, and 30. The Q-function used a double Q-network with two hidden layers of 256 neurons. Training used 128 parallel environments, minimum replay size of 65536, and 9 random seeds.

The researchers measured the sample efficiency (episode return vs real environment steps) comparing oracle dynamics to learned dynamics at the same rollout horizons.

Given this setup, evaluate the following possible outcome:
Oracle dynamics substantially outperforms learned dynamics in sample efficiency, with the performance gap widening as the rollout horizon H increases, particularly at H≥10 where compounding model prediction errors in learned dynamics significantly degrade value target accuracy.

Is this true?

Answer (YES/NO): NO